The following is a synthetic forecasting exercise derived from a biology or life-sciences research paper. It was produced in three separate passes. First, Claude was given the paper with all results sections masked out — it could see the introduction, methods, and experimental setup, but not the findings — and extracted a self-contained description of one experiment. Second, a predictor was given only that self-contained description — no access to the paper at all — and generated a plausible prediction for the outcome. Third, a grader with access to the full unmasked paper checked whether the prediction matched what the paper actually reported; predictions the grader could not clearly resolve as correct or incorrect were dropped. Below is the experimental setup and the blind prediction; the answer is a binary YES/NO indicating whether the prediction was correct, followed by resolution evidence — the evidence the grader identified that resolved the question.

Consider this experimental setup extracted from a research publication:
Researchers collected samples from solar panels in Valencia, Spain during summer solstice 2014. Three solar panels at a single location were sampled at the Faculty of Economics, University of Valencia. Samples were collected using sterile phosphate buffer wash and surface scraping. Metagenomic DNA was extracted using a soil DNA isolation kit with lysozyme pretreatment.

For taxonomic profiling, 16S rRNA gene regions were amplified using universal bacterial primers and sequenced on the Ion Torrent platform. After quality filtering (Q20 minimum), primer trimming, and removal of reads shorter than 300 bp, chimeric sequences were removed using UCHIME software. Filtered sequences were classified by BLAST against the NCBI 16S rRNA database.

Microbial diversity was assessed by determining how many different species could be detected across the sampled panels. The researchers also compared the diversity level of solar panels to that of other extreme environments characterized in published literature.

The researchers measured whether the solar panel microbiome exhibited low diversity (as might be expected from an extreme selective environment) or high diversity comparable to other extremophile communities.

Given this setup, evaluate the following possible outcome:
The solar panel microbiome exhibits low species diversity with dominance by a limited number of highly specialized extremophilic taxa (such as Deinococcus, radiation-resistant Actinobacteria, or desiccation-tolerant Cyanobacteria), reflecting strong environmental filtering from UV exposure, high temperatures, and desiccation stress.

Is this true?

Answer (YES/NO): NO